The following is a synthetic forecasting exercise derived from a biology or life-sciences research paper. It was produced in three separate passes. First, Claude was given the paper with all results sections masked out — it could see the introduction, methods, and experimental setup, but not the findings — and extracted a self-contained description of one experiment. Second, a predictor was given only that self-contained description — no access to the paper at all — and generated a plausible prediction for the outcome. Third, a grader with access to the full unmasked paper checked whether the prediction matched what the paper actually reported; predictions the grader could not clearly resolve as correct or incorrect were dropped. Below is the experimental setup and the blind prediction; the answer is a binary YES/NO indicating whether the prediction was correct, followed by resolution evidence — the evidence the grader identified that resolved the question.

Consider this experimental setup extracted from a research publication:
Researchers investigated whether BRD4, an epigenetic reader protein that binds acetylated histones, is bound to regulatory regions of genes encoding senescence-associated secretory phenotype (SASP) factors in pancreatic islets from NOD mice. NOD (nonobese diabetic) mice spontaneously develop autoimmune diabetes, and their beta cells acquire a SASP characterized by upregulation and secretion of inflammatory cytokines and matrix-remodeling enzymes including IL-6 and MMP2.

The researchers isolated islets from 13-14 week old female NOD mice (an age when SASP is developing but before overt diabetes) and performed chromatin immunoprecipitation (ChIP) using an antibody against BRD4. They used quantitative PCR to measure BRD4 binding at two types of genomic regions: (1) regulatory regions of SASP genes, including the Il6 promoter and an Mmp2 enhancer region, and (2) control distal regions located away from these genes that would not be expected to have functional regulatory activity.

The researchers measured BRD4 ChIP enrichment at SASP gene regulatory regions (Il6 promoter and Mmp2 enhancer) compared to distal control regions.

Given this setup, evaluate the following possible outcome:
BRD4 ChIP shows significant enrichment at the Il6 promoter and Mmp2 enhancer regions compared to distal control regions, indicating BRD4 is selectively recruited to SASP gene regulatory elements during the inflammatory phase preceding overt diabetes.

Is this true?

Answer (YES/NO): YES